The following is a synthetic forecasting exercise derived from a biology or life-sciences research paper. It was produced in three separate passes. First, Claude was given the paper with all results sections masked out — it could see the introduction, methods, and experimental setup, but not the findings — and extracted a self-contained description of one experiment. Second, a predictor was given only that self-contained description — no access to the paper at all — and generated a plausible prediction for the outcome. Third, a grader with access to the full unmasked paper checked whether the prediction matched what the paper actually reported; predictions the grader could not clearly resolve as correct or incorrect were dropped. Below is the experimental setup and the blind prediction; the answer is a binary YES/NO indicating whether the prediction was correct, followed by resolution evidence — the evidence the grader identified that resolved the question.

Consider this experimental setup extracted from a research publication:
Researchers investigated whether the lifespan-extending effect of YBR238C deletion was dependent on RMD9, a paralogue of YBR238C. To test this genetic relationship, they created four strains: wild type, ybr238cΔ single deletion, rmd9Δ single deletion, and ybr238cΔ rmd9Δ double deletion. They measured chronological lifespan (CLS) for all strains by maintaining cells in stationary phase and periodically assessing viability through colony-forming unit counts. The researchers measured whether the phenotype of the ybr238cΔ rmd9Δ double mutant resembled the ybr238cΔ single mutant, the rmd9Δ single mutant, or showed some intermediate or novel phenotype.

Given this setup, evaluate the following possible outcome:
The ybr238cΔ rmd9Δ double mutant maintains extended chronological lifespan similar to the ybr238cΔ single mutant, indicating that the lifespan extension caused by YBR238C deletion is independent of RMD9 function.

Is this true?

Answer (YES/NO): NO